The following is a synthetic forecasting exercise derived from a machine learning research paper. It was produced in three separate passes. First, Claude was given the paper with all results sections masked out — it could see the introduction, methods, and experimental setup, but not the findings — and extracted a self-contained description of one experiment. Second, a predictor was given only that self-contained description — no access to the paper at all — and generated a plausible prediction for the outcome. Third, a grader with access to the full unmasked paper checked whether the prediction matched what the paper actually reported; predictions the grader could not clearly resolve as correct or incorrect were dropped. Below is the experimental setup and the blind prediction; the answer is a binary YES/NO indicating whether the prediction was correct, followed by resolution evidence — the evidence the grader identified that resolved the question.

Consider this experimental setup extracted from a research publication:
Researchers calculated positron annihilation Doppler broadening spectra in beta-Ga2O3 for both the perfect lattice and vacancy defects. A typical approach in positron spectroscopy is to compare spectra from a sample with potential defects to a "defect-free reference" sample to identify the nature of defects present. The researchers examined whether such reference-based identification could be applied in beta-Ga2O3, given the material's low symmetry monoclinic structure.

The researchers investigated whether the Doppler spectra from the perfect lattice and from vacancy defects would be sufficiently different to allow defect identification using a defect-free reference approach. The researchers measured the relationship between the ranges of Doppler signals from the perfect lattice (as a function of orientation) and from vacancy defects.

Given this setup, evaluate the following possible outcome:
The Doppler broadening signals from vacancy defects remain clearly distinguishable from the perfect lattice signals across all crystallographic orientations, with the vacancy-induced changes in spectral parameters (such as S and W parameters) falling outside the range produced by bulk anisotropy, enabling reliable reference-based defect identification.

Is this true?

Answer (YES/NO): NO